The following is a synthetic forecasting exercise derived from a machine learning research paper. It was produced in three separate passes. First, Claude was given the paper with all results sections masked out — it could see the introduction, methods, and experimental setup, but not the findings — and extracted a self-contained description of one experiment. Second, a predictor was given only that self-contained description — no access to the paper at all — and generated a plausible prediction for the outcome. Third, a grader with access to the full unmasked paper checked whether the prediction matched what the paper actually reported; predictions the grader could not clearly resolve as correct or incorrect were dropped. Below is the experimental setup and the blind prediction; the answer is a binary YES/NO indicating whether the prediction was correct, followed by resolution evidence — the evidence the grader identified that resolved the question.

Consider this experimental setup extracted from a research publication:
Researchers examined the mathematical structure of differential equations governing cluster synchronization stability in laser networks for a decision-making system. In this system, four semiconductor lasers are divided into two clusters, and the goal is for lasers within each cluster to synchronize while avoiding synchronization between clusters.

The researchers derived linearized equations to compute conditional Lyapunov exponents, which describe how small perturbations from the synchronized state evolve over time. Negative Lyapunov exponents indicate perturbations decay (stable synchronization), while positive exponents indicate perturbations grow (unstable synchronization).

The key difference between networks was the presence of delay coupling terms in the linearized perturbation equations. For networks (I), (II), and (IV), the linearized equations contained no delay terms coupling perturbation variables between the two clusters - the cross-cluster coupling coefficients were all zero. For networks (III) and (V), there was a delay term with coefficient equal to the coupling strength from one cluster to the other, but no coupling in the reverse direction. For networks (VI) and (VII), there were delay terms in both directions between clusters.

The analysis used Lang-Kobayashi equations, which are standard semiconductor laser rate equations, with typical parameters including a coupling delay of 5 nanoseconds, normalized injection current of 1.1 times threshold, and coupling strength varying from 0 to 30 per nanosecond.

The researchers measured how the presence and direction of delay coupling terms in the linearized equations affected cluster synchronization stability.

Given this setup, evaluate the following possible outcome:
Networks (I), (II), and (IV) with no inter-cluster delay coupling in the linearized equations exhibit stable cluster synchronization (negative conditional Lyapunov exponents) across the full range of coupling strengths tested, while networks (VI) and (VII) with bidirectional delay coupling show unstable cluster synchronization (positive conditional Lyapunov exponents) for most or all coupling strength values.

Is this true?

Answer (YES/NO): NO